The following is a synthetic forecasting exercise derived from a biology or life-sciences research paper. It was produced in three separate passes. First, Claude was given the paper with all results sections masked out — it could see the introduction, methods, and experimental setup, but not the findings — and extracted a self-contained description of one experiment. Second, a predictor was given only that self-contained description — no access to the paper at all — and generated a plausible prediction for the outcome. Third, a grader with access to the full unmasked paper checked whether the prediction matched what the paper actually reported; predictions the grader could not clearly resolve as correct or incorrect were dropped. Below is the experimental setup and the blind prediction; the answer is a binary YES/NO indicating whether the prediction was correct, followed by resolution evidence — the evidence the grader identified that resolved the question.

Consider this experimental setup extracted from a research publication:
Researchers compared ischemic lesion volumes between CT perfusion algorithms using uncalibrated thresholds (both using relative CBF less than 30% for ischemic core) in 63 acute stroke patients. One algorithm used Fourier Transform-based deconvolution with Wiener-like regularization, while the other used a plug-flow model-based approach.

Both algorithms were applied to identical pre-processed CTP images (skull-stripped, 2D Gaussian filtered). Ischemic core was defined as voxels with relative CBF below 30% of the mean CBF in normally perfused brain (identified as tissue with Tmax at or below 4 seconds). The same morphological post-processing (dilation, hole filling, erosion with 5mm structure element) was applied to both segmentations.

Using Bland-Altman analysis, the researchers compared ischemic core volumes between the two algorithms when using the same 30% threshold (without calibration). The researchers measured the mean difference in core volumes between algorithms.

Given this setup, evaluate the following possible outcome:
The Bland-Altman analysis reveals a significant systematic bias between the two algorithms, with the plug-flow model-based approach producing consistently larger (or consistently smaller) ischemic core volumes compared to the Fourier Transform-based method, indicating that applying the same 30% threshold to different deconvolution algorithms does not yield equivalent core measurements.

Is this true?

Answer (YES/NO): YES